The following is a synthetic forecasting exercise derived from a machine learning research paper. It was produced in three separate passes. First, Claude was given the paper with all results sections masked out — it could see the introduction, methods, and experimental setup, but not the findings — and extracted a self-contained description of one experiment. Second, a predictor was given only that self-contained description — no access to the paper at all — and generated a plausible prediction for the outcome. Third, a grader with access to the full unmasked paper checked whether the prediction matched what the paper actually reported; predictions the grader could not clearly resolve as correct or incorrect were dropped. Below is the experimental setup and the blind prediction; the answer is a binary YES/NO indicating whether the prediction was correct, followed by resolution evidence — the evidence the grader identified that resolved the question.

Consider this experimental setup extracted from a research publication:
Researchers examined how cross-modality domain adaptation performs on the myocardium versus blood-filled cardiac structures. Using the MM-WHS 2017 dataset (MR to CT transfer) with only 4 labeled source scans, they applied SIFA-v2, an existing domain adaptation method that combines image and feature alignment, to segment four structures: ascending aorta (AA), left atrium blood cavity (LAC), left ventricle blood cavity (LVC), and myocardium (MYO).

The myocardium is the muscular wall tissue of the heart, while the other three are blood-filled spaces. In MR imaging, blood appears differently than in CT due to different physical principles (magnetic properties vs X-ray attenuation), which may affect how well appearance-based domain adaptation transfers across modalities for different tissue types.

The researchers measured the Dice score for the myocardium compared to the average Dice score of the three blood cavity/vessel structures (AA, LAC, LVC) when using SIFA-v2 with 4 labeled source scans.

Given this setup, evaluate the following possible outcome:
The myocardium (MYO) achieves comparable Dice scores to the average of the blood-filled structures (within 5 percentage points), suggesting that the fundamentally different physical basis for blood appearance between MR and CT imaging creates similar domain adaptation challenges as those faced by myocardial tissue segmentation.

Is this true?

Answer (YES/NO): NO